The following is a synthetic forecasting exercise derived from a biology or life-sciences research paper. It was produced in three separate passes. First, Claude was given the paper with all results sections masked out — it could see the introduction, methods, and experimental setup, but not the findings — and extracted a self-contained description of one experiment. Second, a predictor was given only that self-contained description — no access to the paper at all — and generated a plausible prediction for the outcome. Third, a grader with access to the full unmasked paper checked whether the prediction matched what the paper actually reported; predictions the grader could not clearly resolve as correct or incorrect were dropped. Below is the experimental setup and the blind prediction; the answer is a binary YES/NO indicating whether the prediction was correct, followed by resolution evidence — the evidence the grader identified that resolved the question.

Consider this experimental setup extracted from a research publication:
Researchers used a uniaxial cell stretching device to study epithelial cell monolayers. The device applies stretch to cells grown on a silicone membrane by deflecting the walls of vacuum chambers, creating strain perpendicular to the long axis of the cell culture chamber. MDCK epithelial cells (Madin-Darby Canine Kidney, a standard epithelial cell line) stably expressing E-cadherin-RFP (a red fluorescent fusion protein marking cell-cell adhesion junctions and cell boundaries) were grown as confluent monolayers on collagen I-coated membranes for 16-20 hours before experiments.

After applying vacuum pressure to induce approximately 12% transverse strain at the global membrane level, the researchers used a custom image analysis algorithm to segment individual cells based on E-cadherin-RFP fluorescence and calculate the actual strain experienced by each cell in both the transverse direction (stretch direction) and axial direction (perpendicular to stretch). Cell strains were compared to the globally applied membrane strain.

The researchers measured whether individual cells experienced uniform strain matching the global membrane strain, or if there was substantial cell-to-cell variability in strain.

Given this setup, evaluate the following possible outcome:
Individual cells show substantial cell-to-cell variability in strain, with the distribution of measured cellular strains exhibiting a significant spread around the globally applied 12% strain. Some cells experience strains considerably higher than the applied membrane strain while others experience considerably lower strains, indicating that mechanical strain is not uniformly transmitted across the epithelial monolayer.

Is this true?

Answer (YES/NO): YES